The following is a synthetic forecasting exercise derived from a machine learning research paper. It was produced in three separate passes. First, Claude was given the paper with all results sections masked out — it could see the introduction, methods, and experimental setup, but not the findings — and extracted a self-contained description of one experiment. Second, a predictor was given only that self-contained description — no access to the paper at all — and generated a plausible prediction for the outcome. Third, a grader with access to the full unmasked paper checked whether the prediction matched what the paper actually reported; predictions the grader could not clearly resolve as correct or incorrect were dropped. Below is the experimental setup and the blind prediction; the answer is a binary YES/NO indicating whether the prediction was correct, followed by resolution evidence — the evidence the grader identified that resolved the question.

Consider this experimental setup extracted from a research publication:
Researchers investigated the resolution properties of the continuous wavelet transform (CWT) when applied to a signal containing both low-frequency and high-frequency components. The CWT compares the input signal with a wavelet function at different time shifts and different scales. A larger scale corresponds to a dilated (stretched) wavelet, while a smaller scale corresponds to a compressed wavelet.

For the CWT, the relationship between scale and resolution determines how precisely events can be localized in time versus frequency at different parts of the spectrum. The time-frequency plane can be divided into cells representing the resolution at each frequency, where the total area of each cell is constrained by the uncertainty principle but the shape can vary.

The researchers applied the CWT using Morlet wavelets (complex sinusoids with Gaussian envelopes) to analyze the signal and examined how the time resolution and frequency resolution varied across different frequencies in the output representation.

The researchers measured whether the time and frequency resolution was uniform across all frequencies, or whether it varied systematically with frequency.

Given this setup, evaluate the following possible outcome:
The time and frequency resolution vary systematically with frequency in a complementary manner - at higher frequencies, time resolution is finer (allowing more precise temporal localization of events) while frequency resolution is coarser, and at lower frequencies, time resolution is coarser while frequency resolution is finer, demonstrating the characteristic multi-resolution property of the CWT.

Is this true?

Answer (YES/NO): YES